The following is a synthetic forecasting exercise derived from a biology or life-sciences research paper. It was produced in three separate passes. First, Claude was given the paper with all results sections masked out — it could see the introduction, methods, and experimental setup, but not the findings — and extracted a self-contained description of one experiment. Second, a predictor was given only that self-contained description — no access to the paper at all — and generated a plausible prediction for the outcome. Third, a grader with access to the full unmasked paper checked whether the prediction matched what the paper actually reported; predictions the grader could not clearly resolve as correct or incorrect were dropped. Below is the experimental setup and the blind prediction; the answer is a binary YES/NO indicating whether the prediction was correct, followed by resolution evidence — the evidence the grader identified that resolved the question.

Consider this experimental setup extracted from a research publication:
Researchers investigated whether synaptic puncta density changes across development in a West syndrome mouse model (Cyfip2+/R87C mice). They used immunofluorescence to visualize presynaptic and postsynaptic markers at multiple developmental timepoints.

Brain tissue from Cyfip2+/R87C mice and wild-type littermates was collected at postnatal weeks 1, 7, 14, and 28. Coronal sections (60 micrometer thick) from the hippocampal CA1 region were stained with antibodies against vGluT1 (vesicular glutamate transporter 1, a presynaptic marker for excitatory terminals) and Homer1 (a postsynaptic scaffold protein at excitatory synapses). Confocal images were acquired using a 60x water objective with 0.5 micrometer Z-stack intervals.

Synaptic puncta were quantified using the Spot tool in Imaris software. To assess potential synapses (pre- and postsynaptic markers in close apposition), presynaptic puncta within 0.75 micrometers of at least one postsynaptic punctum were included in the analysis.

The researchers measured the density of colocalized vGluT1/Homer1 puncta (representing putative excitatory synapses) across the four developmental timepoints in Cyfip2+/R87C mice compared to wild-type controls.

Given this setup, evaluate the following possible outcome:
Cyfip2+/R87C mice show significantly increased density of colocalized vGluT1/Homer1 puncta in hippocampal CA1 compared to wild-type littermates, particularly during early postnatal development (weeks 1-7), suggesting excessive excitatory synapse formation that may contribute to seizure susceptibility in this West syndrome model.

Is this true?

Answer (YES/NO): NO